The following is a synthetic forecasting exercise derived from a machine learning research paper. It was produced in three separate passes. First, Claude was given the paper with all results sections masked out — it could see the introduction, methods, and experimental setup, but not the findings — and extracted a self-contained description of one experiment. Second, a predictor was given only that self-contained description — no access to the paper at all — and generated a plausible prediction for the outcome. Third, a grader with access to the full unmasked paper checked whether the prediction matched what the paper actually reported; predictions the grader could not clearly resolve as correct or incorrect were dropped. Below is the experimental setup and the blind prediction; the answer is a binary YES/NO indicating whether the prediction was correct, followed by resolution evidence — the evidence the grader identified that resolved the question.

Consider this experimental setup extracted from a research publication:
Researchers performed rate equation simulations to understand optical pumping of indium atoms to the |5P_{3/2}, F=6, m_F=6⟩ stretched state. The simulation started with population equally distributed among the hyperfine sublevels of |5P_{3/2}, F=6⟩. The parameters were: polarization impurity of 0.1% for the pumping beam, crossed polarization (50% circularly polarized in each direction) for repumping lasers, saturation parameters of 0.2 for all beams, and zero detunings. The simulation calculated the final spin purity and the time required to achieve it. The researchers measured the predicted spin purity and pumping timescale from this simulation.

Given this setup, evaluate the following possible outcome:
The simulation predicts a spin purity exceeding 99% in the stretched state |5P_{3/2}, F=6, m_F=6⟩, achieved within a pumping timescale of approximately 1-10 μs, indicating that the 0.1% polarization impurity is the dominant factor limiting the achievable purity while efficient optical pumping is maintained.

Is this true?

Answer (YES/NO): NO